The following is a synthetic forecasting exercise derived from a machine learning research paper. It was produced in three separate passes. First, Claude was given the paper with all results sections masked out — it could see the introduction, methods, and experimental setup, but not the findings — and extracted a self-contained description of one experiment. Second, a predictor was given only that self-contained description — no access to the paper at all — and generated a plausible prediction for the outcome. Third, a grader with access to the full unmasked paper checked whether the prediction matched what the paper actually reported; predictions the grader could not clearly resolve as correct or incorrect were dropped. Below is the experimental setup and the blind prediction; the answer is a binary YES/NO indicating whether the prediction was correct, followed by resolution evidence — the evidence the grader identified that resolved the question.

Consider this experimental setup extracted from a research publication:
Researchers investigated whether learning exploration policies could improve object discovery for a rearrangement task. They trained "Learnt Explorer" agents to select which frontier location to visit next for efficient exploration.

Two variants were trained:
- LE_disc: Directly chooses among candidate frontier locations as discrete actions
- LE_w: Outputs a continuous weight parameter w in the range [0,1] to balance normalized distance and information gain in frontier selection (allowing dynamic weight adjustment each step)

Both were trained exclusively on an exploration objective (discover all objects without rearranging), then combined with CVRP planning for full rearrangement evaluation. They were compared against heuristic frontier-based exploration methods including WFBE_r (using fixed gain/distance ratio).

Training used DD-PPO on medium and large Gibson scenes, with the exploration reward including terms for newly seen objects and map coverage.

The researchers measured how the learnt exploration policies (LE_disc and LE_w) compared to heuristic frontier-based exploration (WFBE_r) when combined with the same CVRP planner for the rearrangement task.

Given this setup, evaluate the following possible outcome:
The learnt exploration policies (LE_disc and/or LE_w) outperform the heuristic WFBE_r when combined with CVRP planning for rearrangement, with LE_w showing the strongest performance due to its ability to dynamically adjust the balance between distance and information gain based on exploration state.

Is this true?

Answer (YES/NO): NO